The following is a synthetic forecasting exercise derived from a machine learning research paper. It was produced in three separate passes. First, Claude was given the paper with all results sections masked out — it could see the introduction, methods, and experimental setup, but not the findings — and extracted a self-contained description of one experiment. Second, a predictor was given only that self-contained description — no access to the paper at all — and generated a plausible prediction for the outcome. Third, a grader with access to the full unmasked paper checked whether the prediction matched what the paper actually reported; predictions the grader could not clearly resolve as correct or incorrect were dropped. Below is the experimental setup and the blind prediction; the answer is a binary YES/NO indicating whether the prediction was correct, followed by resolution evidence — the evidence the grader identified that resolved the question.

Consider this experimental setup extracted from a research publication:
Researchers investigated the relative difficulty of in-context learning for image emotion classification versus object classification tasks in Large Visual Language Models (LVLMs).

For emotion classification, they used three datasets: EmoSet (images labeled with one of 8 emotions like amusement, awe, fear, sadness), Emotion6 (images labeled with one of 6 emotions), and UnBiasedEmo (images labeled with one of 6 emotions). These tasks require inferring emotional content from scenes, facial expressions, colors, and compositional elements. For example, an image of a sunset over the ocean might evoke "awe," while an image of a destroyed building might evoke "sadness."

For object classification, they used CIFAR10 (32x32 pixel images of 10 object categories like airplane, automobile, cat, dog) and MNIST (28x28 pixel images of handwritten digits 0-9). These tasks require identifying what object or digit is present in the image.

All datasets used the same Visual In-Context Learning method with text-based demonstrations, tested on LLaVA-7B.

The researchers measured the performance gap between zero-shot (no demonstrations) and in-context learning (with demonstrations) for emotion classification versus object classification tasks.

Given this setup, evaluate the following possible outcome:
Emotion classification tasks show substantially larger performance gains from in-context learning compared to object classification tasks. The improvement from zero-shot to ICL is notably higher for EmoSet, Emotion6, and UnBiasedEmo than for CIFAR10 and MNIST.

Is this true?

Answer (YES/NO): YES